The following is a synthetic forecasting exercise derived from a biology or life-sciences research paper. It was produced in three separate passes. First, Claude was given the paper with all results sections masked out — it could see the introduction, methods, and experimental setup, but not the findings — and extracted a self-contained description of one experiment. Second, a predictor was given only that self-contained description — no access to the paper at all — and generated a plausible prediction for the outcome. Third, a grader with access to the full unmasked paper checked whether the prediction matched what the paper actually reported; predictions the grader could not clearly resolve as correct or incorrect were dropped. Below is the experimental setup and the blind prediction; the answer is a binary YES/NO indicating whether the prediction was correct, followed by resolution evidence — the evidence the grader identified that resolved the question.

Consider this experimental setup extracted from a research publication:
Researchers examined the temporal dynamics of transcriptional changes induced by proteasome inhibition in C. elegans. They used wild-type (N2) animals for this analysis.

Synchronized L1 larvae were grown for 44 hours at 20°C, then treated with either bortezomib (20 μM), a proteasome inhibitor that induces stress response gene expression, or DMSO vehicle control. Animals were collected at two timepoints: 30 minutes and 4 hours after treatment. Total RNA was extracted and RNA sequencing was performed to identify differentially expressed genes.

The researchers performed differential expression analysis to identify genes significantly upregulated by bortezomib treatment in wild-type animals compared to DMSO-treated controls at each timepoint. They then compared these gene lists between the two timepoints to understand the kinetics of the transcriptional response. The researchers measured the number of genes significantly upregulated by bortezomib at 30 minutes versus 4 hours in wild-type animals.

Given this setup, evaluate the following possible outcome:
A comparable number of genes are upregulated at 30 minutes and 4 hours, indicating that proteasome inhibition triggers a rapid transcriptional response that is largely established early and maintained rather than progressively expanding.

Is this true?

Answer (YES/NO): NO